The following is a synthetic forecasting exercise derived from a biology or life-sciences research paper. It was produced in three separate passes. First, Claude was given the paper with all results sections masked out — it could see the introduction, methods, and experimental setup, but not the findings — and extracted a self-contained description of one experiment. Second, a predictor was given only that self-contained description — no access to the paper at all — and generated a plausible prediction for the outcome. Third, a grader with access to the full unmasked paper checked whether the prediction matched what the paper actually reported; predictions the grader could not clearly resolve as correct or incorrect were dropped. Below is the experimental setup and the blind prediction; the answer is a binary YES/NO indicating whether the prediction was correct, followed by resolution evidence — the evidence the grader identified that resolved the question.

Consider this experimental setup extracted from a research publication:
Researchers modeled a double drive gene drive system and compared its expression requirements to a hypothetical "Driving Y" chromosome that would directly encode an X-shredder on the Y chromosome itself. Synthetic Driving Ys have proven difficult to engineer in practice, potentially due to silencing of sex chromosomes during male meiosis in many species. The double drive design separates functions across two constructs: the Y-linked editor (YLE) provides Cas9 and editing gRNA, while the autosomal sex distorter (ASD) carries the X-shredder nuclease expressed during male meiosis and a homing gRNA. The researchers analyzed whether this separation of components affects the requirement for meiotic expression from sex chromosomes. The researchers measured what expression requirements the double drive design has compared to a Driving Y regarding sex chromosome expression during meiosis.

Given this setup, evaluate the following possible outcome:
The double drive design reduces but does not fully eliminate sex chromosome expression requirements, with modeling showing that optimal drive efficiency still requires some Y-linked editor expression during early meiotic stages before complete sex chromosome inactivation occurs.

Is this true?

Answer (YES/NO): NO